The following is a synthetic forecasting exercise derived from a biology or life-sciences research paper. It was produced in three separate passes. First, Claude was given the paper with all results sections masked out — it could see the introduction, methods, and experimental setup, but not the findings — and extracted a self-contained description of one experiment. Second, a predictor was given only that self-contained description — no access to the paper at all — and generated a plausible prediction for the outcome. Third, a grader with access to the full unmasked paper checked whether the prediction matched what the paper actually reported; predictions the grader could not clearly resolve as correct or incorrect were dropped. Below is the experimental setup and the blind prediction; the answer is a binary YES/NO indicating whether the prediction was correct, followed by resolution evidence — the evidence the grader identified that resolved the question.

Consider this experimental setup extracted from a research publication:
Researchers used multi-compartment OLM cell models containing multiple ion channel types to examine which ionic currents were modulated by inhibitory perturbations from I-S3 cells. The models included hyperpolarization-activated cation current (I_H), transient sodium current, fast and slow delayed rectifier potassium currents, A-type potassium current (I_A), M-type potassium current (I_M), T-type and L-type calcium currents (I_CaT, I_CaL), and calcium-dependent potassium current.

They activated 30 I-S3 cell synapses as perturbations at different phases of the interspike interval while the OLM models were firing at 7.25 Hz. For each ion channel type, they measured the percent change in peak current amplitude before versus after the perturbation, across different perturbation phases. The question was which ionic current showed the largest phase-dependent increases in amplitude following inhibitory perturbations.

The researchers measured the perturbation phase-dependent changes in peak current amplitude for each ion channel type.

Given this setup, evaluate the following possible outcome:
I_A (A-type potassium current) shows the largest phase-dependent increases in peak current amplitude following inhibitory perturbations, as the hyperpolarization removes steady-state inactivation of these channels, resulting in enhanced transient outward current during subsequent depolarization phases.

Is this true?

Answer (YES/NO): NO